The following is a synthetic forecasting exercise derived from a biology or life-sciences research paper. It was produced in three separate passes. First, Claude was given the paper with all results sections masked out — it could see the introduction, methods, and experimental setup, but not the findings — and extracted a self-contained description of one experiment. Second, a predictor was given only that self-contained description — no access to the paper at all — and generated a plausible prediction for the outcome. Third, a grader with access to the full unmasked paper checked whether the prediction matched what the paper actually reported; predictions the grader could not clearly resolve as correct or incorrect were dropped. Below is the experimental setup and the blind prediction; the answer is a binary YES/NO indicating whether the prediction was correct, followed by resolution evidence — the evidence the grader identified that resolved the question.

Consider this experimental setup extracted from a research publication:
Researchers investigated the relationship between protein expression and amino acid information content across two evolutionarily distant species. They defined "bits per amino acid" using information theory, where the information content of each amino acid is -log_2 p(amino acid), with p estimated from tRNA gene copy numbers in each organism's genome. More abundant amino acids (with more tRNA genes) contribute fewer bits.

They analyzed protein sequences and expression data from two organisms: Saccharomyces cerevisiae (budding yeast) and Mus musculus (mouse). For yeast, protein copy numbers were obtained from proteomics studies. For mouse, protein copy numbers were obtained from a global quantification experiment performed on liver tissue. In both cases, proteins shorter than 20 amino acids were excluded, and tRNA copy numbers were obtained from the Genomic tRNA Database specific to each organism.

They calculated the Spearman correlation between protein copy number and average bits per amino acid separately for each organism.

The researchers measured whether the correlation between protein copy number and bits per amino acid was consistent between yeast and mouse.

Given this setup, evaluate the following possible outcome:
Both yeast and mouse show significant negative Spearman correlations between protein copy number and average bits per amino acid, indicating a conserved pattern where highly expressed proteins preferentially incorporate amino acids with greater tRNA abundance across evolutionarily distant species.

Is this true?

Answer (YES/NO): YES